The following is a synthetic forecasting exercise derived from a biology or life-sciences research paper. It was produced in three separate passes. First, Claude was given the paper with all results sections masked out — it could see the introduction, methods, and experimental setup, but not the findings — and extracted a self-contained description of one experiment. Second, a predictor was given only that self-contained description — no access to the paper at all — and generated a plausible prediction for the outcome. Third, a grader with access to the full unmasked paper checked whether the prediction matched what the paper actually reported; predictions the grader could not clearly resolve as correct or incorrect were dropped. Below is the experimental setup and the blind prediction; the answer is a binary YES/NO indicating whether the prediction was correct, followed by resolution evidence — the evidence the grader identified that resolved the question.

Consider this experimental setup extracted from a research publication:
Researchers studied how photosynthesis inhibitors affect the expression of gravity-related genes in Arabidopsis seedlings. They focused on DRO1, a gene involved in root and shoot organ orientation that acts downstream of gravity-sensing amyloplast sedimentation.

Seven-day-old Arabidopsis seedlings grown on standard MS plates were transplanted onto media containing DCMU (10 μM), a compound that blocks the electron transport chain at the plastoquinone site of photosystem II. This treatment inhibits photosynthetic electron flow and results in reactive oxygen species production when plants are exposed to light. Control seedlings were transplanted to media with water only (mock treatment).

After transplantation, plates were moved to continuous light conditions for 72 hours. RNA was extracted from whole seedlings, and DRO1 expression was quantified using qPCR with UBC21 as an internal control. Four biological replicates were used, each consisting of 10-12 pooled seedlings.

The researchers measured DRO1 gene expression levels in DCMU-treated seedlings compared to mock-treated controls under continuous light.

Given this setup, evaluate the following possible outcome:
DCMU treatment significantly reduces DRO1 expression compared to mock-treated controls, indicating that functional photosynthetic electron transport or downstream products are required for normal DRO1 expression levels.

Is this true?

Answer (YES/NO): NO